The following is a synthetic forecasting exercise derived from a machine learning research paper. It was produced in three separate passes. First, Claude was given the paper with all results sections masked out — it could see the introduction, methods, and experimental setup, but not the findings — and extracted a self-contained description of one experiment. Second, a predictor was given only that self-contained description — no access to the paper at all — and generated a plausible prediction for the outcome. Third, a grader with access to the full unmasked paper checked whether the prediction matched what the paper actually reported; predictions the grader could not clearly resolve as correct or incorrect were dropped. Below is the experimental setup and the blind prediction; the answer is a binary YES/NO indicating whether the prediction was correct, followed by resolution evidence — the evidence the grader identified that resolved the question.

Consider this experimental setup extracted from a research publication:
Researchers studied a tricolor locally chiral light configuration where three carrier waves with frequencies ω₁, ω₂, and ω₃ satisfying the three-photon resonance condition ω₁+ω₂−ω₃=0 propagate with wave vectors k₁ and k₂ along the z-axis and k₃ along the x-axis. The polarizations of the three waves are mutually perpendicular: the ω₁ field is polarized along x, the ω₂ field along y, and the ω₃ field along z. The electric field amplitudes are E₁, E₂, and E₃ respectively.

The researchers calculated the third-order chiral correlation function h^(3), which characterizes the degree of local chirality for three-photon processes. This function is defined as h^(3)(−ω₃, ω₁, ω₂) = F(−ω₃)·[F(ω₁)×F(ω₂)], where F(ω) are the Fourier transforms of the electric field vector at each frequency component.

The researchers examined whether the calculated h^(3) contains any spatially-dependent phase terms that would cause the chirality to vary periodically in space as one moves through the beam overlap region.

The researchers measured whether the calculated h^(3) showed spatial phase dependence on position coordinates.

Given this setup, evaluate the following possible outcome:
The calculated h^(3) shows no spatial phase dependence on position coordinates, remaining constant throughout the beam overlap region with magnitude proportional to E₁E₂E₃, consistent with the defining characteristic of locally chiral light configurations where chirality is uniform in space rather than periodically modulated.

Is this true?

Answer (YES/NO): NO